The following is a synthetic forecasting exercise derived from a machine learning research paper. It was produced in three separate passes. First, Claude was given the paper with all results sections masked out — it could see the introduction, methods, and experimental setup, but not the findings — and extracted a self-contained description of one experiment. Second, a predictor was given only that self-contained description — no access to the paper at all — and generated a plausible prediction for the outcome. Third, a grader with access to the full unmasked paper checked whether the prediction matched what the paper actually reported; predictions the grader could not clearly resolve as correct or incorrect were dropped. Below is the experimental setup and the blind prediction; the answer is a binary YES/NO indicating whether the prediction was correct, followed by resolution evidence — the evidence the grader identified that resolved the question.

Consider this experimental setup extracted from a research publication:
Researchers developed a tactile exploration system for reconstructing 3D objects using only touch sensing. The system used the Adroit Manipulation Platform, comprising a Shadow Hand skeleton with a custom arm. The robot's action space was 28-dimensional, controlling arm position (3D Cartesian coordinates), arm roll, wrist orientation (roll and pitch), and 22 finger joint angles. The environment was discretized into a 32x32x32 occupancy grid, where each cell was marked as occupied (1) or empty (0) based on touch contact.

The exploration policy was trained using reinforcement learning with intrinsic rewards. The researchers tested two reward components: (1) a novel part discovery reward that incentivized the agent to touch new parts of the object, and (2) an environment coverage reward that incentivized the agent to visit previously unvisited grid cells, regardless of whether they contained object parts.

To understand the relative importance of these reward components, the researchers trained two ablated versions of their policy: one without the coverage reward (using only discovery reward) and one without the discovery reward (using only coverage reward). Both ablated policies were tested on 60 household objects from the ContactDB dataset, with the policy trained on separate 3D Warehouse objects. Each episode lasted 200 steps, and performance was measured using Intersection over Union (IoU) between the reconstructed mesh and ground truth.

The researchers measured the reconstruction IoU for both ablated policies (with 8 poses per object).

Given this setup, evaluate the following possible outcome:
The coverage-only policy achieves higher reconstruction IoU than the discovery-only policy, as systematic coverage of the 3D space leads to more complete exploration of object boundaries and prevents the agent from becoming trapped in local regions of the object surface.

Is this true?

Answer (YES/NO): NO